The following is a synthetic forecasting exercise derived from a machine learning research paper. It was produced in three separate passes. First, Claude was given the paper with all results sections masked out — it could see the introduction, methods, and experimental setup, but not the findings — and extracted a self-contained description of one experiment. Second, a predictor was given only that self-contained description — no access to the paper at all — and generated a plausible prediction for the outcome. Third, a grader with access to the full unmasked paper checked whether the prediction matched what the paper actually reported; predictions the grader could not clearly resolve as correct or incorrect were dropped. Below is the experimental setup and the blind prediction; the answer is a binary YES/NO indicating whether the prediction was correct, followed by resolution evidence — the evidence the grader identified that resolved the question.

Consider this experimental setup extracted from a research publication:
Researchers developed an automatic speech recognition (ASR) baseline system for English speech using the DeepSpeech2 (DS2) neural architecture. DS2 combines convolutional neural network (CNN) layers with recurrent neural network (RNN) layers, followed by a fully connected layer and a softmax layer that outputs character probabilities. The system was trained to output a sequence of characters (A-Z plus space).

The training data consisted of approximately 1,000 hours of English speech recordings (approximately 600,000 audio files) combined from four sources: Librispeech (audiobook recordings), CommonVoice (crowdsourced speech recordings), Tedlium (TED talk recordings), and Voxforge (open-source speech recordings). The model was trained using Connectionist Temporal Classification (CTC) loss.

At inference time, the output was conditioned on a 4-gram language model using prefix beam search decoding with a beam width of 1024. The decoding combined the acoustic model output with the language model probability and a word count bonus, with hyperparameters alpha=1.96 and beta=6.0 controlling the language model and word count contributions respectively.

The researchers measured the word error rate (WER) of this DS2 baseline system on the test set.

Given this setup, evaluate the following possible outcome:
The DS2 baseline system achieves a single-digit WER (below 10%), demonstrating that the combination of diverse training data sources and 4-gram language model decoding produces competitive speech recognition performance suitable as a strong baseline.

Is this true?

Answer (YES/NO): YES